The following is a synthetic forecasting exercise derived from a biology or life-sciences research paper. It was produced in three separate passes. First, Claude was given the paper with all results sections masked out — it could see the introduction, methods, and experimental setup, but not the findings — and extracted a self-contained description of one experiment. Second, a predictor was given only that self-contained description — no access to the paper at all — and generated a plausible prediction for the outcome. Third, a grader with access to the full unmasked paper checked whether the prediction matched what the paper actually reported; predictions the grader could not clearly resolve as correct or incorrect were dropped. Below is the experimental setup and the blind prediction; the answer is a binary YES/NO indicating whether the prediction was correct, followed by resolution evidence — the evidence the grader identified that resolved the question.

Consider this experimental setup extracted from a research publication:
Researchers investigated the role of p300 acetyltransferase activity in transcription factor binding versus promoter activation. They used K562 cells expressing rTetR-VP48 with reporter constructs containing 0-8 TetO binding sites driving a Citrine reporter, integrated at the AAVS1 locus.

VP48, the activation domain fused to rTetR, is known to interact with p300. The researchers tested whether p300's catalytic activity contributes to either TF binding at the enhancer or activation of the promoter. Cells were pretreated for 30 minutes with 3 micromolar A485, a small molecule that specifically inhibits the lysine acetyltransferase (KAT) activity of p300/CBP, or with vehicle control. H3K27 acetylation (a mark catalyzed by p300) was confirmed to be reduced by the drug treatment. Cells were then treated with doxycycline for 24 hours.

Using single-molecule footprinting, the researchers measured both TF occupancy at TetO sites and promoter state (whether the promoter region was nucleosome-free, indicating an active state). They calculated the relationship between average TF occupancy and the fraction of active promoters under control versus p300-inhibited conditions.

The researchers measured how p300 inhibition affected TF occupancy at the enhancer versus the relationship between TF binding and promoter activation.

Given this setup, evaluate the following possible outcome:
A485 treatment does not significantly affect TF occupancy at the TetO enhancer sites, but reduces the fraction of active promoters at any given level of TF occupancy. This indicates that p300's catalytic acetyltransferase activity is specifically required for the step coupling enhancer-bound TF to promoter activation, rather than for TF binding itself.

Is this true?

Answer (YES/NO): YES